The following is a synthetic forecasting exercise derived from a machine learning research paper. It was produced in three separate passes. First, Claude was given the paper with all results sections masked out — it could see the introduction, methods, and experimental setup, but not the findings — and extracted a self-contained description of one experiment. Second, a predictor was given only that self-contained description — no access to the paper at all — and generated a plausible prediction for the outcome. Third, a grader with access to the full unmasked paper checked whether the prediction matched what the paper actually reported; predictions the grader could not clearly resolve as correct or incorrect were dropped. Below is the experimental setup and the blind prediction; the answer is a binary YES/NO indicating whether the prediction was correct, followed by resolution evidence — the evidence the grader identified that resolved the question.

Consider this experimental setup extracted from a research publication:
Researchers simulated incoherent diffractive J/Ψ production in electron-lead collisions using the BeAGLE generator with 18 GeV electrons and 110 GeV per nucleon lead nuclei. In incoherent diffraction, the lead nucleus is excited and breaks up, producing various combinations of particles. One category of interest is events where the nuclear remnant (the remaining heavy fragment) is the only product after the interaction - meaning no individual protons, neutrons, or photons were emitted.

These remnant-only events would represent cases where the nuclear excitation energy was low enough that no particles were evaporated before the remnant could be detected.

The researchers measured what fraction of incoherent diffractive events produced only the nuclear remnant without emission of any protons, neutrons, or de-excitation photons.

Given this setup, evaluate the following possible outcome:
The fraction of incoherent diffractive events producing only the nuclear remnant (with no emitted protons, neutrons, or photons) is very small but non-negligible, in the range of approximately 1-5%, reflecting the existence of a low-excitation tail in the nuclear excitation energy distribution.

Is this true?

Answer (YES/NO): NO